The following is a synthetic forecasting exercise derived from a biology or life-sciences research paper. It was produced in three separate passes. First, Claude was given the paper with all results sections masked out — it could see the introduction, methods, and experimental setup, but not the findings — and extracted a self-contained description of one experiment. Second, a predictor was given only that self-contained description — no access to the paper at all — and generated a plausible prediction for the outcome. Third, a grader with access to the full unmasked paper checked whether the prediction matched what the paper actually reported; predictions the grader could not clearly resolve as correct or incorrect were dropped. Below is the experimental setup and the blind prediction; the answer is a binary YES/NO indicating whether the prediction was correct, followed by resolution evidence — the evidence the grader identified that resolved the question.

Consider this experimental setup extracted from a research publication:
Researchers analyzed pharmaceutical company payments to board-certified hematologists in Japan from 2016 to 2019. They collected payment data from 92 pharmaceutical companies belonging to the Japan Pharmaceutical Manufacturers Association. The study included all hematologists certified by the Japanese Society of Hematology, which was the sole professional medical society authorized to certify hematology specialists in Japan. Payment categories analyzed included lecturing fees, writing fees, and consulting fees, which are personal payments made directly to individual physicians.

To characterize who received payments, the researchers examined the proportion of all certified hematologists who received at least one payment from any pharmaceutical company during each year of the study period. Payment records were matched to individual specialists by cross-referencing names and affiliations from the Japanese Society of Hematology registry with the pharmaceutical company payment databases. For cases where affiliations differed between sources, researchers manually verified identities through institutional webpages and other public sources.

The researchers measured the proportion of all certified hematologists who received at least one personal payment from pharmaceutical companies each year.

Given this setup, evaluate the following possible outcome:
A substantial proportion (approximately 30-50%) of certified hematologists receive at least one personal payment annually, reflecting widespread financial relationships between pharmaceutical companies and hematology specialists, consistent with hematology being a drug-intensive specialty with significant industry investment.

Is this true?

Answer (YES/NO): YES